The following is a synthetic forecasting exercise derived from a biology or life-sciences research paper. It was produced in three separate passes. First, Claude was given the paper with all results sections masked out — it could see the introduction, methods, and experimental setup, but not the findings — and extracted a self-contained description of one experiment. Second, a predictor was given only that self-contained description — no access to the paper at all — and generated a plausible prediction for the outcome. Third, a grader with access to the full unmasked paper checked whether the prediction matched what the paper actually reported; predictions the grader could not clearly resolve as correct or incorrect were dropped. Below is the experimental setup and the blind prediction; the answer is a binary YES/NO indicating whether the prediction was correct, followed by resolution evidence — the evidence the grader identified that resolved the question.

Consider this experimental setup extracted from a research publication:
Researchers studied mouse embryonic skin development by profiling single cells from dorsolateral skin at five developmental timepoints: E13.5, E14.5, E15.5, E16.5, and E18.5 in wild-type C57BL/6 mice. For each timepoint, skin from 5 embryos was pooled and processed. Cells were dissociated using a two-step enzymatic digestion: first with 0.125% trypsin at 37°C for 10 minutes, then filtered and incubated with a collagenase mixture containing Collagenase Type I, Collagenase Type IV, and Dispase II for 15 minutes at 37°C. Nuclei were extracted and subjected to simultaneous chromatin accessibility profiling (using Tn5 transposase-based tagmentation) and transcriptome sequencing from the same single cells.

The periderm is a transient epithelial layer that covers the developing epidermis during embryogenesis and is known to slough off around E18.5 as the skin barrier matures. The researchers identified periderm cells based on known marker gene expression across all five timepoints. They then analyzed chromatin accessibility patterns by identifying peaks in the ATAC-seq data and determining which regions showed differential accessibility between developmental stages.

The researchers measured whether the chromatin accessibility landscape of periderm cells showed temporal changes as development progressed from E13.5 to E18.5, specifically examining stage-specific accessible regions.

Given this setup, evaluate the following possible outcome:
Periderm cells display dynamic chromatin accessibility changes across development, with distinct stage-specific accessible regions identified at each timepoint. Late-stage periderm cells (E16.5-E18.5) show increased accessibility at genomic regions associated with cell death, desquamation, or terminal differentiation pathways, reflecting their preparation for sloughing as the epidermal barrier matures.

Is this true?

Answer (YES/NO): NO